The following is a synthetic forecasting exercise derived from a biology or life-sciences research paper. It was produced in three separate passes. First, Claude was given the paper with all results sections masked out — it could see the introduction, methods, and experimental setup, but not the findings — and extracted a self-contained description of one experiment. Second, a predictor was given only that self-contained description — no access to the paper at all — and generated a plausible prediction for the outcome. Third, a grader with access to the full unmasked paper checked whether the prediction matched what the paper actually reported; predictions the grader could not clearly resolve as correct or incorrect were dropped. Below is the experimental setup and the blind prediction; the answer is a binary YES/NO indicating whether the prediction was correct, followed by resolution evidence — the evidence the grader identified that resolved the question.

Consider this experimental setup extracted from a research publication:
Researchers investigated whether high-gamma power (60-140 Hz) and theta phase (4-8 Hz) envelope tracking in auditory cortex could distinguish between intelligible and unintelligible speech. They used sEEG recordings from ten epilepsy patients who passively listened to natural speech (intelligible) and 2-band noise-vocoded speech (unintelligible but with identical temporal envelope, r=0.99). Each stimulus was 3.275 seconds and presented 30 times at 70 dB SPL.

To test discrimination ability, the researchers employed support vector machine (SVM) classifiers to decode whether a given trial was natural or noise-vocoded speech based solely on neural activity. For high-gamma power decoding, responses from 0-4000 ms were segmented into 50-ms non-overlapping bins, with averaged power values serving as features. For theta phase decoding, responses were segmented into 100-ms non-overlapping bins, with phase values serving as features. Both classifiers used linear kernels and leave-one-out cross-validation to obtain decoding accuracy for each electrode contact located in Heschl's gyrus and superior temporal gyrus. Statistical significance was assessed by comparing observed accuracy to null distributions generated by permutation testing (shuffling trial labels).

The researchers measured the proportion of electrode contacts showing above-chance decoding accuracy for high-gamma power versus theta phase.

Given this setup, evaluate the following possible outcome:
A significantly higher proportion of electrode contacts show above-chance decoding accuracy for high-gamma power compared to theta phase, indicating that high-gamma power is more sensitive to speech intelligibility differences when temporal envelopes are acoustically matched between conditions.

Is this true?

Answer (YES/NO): NO